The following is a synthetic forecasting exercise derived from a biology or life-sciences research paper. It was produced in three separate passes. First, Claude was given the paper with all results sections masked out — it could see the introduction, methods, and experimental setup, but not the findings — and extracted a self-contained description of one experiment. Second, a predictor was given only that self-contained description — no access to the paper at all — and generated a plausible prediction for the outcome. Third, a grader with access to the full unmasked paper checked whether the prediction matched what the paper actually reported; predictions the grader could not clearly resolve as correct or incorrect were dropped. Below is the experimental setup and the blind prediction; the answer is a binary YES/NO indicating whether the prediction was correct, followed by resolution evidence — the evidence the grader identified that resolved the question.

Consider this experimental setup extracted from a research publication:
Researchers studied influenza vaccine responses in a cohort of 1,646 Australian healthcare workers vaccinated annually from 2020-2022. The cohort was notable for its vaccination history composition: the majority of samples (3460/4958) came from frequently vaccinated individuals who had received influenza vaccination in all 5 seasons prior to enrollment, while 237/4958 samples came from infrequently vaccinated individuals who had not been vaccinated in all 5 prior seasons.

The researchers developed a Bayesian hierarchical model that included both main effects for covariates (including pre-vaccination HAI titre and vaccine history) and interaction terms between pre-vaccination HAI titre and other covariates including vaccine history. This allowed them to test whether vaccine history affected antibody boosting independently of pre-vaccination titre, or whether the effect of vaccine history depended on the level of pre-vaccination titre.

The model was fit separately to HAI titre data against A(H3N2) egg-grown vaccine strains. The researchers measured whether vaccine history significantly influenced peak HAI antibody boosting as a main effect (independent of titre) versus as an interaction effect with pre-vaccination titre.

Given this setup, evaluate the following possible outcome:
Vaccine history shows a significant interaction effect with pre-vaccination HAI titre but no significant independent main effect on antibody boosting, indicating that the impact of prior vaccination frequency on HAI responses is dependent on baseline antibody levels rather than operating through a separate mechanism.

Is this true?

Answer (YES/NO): YES